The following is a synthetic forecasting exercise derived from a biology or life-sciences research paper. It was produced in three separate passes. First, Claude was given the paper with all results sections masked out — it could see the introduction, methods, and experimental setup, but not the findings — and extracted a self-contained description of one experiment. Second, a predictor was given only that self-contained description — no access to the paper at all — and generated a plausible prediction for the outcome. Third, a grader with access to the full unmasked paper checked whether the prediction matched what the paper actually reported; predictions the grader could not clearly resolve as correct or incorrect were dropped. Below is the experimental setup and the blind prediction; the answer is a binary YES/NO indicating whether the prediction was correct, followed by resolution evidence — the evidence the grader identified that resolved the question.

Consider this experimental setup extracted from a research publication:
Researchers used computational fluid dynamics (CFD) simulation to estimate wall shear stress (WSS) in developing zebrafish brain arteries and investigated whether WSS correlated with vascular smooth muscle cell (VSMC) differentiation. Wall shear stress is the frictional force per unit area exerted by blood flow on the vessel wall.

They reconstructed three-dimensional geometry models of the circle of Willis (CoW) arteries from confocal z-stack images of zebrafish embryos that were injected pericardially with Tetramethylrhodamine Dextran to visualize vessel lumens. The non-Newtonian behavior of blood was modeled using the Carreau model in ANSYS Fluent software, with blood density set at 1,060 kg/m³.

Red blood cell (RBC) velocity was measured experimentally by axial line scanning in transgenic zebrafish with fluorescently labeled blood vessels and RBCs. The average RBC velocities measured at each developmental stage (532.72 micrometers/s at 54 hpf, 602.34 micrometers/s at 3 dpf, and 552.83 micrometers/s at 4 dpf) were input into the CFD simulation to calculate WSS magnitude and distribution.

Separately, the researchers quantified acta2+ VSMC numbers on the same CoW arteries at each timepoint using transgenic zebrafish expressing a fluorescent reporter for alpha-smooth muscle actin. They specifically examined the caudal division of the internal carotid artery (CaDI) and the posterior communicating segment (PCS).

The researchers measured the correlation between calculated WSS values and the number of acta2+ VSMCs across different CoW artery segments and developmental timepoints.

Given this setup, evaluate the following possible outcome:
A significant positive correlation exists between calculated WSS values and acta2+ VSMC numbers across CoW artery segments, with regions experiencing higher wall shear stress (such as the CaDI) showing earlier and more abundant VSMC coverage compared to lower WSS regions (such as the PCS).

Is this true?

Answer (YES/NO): YES